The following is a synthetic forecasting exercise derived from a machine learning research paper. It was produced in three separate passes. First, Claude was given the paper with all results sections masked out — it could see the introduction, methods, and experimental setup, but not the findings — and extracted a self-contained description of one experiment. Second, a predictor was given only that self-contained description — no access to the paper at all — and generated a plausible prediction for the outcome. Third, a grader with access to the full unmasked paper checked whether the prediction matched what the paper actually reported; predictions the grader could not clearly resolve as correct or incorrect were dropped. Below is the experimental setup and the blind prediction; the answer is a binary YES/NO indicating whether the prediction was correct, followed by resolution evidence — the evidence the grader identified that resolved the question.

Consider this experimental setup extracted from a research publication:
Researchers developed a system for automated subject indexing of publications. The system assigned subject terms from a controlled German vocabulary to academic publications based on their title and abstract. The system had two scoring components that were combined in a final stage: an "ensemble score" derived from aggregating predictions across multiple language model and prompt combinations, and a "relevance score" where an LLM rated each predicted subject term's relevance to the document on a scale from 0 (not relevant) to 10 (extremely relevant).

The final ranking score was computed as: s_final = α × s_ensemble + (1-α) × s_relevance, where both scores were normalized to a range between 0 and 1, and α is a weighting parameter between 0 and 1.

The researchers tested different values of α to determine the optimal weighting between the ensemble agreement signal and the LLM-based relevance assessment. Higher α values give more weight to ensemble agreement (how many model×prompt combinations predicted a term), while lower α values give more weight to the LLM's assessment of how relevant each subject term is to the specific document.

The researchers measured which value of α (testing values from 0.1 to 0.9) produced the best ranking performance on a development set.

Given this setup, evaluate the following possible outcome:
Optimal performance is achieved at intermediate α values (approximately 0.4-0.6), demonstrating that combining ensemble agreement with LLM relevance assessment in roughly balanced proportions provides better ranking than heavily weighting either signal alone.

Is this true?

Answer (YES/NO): NO